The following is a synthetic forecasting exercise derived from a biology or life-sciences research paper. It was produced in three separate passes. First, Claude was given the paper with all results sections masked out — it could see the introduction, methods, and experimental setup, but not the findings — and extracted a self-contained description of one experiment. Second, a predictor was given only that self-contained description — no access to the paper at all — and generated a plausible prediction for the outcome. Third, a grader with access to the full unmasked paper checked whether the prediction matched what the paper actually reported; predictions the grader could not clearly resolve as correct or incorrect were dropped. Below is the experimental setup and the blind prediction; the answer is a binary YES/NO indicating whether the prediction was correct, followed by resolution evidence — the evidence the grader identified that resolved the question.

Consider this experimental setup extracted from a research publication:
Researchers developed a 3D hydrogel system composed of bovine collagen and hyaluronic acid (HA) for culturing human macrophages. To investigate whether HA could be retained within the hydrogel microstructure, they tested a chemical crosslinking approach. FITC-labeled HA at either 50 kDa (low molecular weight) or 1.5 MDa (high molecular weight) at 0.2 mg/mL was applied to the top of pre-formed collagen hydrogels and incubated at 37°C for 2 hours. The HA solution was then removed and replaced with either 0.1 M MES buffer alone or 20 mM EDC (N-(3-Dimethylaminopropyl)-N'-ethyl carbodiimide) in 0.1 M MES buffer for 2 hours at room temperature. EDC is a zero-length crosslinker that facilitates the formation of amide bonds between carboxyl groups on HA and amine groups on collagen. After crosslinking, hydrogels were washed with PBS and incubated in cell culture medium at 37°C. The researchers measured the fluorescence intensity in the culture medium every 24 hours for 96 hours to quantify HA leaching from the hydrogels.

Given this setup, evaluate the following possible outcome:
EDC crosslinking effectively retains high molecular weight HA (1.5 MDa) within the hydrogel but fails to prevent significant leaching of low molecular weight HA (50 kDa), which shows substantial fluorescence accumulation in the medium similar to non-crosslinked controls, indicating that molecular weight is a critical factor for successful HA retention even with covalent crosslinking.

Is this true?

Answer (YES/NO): NO